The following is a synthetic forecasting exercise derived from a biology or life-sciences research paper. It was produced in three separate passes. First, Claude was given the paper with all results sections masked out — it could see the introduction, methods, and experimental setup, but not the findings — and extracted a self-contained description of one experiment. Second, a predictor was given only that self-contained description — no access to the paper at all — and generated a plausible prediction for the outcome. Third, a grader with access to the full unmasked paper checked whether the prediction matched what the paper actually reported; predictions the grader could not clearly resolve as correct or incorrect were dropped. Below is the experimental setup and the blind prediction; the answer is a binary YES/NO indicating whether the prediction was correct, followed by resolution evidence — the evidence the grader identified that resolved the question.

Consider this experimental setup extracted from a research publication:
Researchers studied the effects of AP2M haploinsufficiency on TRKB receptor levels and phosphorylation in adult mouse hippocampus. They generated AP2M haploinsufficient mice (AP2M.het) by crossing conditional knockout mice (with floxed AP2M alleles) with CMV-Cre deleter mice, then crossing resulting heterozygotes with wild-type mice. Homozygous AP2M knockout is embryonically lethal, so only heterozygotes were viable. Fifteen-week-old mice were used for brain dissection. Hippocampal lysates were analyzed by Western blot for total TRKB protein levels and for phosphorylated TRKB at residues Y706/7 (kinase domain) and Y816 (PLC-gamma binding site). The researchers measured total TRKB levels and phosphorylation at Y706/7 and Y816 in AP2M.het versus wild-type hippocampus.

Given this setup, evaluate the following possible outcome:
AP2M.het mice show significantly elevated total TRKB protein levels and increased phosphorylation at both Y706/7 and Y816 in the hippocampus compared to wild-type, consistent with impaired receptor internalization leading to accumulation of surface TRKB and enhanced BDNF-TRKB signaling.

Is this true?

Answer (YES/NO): NO